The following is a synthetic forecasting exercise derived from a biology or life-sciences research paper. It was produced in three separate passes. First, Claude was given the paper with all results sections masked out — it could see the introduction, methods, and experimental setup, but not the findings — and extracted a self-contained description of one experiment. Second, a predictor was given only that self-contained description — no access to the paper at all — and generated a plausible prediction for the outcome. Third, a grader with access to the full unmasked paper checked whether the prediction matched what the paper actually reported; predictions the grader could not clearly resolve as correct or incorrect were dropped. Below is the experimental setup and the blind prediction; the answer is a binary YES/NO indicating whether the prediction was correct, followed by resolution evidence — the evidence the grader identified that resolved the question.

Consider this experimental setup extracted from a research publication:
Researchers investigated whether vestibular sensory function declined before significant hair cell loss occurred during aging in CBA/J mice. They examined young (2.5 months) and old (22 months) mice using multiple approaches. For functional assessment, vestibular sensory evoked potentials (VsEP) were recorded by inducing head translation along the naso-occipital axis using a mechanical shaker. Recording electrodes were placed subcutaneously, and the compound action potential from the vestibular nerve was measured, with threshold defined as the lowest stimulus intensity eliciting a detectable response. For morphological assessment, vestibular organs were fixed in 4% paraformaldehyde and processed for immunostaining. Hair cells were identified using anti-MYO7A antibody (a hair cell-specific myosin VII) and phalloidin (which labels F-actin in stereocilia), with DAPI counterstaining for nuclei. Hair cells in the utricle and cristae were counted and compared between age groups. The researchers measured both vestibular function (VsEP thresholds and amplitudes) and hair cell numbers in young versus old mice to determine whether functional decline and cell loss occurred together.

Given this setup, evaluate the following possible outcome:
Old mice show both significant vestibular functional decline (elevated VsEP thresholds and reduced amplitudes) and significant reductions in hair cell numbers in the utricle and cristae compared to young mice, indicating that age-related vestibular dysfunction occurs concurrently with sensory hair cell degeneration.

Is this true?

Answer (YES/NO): NO